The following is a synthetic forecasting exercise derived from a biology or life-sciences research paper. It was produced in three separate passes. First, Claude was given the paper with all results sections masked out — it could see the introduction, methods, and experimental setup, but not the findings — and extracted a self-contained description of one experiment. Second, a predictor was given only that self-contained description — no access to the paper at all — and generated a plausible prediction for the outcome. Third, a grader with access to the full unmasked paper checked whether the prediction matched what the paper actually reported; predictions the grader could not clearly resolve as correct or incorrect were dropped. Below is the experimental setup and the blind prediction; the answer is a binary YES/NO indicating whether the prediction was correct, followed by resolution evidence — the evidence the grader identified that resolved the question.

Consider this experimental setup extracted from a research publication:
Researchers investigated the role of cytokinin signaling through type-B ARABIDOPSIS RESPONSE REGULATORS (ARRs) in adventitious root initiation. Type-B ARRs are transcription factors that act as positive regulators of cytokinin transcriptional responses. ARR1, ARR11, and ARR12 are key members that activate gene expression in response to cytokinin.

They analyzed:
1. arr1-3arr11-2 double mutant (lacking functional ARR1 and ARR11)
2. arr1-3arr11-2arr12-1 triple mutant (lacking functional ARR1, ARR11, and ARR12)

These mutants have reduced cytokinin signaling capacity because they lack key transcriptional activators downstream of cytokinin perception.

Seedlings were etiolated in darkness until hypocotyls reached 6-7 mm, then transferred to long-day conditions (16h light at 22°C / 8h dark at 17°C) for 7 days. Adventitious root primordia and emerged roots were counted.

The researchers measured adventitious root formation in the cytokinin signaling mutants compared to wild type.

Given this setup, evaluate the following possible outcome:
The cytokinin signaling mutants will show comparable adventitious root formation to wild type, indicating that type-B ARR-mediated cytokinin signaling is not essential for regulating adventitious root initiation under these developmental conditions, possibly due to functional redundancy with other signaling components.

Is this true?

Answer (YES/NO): NO